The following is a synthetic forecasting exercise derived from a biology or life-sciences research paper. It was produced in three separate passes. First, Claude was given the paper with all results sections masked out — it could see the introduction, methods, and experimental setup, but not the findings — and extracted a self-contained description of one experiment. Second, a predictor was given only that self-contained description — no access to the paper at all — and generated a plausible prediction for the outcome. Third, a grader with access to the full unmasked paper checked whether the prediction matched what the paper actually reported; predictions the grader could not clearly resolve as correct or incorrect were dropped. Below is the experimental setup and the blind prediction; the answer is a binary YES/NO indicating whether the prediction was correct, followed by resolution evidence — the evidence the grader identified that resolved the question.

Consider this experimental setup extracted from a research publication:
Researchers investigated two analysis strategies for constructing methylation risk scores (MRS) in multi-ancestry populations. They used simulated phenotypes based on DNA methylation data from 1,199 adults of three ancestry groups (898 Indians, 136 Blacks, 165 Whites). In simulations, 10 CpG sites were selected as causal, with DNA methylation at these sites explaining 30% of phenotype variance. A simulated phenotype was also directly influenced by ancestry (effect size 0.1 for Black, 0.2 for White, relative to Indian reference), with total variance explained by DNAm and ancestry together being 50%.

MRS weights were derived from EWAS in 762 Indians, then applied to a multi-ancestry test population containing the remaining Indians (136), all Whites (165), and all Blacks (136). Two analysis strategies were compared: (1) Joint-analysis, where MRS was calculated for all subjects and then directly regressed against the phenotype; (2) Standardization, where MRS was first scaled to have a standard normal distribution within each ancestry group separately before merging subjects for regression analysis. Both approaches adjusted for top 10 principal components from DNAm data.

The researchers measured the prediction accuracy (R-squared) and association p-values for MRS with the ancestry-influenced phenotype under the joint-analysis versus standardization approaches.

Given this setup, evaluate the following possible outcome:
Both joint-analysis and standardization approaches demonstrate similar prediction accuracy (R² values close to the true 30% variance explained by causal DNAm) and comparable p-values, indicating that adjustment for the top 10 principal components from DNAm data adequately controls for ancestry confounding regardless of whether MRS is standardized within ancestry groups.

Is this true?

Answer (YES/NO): NO